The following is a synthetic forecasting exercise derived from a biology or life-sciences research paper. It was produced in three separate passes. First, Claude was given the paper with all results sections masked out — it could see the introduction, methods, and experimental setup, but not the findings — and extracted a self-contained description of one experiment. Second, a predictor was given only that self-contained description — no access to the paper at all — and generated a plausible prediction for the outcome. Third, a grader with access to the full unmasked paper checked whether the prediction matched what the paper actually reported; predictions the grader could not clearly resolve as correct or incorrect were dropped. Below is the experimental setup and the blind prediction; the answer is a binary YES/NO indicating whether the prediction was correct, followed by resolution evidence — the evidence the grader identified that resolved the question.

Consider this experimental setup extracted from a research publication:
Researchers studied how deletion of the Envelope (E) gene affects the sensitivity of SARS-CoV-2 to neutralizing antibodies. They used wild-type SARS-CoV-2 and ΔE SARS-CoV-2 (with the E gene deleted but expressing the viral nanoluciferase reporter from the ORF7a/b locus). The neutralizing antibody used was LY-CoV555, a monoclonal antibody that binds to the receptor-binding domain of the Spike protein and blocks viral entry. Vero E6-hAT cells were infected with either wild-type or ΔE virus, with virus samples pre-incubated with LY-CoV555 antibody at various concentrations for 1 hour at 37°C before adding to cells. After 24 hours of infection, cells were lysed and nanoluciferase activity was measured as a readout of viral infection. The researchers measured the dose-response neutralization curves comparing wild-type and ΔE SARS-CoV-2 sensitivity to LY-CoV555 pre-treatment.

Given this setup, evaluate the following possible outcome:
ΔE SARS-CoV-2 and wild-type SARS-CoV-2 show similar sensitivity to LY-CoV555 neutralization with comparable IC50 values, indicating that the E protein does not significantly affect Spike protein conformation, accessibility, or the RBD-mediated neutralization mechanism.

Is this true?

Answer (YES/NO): NO